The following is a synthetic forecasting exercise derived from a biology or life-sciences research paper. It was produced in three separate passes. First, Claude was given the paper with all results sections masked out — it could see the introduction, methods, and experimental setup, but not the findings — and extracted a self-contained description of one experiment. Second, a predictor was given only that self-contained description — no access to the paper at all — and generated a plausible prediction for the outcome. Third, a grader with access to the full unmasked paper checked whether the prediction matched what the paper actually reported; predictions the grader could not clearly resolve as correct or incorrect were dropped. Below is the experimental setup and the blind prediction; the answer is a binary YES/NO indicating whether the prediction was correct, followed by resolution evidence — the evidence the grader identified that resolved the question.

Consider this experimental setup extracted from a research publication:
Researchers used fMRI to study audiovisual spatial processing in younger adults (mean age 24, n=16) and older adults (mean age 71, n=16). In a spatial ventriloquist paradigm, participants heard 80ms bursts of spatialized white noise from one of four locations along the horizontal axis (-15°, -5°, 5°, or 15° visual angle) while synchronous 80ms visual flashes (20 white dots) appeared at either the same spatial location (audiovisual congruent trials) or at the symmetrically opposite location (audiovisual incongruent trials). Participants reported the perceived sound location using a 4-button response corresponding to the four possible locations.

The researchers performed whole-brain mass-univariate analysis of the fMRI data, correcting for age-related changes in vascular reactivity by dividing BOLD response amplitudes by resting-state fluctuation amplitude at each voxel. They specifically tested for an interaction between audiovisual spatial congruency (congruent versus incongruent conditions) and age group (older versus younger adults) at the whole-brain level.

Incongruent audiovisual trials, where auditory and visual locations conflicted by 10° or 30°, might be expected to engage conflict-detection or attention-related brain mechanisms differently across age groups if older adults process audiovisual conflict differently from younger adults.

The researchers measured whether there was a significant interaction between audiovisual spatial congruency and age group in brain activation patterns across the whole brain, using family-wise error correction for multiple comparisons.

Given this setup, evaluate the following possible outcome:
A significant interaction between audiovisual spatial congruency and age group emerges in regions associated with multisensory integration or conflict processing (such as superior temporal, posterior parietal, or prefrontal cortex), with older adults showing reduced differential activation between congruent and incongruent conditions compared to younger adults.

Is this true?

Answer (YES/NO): NO